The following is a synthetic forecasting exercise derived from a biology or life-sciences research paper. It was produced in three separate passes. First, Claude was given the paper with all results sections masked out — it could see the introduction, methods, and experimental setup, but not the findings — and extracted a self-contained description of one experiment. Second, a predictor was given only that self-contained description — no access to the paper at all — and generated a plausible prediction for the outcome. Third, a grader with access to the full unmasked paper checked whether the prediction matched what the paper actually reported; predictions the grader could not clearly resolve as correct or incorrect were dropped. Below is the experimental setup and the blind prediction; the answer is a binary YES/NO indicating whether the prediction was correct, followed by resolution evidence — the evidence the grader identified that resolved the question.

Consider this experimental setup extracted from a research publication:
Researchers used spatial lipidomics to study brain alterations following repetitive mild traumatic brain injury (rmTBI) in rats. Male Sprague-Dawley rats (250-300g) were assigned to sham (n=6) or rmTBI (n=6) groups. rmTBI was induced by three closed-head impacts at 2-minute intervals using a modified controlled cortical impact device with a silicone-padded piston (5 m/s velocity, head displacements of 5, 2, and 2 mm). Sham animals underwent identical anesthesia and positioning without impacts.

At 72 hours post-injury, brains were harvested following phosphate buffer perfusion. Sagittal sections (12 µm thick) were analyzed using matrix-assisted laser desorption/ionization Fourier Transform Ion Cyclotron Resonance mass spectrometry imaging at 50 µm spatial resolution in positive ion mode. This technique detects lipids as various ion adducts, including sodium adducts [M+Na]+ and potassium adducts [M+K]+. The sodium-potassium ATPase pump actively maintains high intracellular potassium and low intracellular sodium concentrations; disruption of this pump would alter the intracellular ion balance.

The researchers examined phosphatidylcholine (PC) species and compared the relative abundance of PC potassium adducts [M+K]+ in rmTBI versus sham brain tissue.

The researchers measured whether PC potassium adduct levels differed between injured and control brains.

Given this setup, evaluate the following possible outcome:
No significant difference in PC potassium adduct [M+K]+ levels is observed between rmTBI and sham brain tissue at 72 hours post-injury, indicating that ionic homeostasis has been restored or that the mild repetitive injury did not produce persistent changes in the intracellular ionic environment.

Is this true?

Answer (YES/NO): NO